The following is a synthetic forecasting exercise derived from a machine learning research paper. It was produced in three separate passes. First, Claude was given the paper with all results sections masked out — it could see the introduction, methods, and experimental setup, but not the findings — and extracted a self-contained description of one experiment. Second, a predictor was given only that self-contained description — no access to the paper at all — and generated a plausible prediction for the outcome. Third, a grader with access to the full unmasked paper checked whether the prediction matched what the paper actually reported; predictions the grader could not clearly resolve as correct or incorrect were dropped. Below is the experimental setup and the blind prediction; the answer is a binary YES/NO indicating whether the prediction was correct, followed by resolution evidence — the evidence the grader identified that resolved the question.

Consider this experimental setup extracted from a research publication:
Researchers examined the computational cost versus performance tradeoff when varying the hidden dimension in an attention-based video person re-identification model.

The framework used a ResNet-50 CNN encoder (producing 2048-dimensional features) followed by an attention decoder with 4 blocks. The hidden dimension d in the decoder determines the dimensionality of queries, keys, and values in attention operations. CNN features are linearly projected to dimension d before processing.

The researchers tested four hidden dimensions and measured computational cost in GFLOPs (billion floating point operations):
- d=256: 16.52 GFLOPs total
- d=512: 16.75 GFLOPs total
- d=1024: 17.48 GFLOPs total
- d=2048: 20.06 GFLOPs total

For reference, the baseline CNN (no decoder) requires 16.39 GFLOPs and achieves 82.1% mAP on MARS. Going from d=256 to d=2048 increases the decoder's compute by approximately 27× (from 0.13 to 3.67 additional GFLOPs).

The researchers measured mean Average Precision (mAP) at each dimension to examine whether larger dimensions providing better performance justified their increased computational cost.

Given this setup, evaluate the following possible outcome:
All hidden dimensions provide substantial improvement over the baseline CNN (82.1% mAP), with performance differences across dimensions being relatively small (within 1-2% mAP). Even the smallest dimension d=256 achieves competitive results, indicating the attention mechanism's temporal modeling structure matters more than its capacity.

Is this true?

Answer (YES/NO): YES